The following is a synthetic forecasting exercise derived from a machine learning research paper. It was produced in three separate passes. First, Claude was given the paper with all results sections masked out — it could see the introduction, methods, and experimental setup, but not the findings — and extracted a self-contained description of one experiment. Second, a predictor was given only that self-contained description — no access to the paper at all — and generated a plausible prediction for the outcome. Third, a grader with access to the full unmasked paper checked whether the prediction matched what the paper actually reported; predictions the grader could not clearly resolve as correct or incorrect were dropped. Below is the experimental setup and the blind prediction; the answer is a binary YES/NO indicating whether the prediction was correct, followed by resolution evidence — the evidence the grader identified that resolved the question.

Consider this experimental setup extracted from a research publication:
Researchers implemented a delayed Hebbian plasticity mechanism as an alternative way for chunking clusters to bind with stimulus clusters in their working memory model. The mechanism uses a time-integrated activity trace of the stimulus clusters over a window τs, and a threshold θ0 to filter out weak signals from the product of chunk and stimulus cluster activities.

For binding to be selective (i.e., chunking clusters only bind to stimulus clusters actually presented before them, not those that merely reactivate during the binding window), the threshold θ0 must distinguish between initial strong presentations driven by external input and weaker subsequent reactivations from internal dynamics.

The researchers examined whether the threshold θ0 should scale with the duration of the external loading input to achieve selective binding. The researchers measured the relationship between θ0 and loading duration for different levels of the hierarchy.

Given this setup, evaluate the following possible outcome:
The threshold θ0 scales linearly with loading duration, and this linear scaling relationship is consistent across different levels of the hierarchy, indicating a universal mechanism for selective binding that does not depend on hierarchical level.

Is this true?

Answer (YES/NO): NO